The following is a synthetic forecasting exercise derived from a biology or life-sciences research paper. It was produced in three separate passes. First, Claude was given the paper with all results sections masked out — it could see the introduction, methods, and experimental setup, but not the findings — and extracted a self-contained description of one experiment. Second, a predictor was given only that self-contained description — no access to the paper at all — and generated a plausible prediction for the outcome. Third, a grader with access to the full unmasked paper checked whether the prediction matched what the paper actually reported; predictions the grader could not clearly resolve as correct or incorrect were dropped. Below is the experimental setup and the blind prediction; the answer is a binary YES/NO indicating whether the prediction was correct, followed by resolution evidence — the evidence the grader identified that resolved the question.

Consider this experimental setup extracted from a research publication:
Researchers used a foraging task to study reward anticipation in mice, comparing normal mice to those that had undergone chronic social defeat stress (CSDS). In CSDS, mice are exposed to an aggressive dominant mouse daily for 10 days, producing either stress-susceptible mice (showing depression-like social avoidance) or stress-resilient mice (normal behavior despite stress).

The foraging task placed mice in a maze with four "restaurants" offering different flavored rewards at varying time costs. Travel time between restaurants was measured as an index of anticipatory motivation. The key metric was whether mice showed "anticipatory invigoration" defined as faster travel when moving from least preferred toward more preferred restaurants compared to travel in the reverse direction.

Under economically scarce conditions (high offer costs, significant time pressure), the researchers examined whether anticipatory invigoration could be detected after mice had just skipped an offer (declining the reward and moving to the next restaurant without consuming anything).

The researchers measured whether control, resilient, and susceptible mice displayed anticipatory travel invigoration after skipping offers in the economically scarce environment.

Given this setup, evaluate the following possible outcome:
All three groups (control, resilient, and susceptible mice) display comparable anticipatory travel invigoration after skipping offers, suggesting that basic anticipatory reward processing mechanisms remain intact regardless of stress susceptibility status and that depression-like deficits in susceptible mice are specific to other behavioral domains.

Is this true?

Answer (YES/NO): YES